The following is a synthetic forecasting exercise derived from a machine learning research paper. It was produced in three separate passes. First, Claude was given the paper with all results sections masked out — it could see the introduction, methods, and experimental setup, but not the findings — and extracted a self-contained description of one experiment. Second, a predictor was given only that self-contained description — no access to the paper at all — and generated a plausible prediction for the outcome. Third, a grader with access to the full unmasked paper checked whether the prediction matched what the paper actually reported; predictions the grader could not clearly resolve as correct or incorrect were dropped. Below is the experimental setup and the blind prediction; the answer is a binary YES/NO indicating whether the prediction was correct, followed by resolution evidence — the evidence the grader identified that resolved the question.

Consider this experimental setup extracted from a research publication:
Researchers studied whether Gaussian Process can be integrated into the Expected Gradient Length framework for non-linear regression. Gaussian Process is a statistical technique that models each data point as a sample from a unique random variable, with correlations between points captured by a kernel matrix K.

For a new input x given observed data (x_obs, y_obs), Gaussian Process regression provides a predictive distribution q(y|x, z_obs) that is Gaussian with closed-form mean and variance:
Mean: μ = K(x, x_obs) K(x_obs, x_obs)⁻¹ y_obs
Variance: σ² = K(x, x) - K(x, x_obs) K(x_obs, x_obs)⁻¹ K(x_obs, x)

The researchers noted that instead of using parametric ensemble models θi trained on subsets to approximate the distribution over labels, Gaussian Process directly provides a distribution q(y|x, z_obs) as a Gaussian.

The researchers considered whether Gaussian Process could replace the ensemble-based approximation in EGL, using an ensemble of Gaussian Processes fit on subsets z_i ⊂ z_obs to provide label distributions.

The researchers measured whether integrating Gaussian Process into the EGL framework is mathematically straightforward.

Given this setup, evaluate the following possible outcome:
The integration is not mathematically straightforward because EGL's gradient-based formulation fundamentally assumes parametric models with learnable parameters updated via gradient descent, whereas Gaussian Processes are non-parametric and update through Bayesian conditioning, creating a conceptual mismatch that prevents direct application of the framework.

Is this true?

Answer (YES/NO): NO